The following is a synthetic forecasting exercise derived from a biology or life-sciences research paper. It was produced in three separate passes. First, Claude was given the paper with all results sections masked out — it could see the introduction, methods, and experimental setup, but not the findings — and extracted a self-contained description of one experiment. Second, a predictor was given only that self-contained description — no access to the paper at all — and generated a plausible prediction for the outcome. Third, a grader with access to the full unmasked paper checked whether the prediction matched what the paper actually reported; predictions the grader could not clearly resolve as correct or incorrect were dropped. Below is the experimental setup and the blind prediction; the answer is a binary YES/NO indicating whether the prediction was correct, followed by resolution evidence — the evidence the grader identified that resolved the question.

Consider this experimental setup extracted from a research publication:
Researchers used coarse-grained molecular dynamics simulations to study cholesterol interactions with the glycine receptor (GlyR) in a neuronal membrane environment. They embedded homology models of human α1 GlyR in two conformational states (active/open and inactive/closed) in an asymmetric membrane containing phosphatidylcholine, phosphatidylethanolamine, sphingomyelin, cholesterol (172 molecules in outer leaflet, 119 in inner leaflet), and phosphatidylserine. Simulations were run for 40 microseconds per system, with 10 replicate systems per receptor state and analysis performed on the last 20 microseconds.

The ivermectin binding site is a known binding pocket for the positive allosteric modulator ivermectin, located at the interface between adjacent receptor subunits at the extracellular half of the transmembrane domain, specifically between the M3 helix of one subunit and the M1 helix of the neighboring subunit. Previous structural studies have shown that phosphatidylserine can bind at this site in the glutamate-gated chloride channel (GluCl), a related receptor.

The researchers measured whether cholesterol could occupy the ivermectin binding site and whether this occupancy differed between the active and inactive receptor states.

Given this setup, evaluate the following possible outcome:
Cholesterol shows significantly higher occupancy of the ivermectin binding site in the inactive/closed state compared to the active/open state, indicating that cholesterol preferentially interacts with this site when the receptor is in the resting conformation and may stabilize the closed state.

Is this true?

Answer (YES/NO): NO